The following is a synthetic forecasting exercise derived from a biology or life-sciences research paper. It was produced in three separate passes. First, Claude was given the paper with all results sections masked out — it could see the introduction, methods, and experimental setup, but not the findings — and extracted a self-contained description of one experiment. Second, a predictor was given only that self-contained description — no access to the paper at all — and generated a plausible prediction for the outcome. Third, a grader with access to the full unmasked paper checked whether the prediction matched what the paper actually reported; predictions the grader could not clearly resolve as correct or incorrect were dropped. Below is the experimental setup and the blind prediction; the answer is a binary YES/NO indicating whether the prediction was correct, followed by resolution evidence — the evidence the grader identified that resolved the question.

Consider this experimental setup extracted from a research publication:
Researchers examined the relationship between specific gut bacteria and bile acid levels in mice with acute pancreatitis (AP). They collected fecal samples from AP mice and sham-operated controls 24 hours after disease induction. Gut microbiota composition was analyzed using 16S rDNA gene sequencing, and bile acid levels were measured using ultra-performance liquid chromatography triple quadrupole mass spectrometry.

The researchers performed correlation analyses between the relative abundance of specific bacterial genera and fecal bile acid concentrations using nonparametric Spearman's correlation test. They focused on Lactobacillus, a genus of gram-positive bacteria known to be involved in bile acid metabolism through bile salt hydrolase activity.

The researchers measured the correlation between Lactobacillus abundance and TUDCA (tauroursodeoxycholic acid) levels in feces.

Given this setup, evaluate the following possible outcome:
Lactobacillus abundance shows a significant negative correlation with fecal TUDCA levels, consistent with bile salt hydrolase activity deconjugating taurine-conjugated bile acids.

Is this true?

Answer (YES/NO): NO